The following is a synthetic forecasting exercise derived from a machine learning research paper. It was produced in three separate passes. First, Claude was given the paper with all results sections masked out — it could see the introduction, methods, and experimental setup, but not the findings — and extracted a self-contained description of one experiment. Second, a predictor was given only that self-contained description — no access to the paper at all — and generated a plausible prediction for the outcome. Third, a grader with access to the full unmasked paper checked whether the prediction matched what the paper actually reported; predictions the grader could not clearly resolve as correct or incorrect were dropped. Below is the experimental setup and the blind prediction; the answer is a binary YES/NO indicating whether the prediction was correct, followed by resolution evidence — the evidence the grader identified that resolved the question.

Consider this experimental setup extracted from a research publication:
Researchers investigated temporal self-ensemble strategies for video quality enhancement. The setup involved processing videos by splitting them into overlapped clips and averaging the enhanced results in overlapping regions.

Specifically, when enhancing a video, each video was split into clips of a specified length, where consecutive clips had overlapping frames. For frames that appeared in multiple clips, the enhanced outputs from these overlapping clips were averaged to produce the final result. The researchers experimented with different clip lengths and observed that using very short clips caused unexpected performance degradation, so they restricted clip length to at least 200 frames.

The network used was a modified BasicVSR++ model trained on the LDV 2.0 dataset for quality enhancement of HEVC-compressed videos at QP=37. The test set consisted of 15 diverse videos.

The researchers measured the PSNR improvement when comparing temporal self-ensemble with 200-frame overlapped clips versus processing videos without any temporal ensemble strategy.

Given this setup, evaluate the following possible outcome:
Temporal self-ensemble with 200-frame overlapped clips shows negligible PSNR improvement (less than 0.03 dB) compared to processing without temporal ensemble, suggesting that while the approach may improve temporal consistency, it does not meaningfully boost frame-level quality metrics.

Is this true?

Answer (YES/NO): YES